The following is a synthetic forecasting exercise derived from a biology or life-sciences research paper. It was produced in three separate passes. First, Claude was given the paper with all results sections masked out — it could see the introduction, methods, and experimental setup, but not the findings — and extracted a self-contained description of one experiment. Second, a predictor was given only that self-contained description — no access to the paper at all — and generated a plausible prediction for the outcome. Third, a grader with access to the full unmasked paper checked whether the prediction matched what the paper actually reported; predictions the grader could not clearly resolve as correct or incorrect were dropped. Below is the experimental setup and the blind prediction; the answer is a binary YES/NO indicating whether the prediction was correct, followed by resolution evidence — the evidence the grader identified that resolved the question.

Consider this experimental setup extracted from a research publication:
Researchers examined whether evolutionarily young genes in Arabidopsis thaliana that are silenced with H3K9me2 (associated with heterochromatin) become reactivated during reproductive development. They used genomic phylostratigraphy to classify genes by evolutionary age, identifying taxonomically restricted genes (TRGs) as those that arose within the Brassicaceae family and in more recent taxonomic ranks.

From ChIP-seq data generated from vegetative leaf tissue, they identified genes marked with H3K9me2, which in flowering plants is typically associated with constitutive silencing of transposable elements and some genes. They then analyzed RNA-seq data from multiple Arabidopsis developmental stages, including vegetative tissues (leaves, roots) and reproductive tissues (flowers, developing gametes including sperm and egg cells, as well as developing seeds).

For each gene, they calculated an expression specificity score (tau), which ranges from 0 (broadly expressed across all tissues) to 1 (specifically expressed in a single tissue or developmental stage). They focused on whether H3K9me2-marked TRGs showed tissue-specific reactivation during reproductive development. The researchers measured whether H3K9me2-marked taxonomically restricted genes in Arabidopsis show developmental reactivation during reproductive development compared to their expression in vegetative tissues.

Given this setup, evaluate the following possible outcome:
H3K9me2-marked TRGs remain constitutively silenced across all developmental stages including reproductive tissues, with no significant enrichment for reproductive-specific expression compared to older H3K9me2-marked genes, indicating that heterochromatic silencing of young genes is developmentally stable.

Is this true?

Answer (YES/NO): NO